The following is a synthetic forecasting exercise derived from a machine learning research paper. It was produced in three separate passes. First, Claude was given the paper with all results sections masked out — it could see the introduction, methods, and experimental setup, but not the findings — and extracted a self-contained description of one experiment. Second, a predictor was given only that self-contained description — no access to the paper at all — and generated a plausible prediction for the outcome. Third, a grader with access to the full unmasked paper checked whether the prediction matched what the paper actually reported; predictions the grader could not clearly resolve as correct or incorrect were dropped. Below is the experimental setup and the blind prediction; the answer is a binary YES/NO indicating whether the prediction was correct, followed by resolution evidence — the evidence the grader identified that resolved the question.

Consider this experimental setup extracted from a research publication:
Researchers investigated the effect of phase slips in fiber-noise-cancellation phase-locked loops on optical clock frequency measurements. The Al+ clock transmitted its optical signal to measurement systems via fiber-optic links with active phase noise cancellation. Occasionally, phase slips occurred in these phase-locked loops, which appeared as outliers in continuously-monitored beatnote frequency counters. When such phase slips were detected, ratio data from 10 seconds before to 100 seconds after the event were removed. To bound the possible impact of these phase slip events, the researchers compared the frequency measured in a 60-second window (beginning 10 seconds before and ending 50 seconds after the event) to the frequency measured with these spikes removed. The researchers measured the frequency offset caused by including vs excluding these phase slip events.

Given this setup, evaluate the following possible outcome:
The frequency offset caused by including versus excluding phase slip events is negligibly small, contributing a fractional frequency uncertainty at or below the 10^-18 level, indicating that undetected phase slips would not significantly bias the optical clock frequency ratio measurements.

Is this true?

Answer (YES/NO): NO